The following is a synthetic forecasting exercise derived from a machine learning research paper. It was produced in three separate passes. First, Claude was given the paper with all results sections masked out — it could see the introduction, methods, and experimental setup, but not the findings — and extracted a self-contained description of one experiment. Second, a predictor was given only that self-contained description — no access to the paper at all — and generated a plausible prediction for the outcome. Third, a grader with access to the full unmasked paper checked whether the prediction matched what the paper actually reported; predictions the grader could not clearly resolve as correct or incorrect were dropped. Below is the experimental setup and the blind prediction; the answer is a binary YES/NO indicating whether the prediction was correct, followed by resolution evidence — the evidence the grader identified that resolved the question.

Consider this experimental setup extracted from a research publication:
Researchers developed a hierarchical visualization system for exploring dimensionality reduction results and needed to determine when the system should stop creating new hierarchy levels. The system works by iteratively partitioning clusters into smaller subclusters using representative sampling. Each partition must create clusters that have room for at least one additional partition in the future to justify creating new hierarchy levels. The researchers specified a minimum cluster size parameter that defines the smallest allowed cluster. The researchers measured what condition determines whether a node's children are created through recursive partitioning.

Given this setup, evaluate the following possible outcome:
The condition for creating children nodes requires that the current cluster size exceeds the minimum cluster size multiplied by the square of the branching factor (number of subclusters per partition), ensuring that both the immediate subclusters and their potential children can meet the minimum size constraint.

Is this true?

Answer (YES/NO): NO